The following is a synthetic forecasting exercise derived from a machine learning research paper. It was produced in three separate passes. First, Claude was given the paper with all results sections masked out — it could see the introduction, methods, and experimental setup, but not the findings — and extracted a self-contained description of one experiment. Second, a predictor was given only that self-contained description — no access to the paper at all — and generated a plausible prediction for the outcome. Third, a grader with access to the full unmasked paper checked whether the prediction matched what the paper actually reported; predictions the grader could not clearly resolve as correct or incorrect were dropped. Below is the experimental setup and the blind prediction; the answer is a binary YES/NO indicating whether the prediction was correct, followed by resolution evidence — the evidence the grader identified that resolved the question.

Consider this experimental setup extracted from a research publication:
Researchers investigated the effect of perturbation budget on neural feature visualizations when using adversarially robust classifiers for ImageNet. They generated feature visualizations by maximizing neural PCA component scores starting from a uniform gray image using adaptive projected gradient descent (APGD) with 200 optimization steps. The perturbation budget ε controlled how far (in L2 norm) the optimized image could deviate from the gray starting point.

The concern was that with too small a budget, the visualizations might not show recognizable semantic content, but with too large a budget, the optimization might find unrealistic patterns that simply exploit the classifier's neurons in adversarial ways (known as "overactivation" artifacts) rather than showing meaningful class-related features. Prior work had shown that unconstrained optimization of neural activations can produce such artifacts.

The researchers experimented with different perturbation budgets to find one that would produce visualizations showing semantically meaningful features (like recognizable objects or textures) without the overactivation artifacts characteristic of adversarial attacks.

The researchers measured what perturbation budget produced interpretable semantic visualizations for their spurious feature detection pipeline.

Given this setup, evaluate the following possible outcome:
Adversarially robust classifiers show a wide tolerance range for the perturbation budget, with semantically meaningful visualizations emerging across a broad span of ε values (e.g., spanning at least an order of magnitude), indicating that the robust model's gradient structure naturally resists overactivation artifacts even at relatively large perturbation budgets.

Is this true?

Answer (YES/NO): NO